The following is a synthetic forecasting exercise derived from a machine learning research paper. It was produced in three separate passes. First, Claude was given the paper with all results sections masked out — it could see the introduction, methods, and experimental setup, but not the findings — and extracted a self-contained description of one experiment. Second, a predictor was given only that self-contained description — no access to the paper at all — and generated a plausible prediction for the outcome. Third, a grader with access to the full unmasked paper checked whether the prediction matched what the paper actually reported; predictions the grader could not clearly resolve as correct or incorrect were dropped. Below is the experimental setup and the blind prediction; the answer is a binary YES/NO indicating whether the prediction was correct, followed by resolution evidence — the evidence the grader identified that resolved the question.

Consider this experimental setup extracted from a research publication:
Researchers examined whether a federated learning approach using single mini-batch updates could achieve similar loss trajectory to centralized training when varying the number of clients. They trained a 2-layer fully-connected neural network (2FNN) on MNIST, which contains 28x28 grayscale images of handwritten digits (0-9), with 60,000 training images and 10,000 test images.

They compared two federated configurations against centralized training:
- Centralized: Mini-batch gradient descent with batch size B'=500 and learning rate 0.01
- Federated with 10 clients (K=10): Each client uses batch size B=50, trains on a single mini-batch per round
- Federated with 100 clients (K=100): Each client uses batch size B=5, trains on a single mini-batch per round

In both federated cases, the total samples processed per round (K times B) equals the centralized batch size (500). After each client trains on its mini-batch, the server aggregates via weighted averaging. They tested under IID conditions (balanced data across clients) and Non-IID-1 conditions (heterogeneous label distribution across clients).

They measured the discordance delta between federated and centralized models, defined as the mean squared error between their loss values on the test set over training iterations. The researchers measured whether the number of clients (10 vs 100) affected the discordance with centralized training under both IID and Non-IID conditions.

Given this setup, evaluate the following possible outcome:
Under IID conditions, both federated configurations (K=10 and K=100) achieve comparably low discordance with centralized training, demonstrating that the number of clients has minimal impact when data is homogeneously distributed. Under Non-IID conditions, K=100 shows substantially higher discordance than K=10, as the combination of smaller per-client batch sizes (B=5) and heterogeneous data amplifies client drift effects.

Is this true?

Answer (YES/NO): NO